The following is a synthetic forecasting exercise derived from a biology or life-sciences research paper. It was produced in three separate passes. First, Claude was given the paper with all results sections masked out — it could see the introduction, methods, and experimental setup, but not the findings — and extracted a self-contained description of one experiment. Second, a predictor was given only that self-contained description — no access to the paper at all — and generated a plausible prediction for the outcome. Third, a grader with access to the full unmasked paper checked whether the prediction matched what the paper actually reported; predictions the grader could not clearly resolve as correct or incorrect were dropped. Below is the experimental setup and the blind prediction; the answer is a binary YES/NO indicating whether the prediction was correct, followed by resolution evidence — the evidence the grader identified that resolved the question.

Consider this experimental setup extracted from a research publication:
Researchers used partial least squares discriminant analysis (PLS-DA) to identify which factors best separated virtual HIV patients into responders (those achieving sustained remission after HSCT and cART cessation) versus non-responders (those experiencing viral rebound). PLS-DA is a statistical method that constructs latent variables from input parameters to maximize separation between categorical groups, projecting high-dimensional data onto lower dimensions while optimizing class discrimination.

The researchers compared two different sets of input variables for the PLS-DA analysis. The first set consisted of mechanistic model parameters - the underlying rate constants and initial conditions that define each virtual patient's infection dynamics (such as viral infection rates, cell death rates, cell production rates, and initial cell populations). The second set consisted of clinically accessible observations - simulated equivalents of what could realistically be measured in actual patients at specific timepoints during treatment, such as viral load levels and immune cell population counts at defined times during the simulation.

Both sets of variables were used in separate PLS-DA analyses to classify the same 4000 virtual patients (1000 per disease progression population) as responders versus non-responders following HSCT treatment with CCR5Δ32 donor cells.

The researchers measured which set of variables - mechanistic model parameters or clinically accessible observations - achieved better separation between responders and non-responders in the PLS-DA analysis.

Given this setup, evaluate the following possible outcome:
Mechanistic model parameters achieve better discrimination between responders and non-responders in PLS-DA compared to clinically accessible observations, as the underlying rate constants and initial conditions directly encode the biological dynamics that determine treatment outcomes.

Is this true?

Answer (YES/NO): NO